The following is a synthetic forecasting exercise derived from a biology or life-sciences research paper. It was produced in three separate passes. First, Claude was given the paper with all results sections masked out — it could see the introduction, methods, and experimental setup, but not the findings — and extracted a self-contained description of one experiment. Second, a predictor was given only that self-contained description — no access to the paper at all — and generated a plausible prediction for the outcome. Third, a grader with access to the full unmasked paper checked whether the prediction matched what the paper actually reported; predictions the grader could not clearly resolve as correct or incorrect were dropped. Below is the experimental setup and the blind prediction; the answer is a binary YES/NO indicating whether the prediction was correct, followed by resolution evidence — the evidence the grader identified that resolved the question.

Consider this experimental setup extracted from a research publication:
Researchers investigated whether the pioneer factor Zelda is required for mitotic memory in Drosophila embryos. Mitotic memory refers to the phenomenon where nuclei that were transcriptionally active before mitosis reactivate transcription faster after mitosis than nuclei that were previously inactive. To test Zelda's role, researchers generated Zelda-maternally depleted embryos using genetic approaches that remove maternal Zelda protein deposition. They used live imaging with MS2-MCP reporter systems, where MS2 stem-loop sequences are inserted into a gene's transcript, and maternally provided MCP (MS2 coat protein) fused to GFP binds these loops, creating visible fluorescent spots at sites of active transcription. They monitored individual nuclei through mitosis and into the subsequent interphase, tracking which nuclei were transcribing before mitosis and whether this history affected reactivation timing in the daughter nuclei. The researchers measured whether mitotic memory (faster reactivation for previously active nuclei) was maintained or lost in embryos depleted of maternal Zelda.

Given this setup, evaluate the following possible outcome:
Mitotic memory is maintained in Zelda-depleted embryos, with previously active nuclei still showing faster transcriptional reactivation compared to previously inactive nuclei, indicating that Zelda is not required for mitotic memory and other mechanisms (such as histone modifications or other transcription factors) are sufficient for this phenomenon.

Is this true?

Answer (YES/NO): YES